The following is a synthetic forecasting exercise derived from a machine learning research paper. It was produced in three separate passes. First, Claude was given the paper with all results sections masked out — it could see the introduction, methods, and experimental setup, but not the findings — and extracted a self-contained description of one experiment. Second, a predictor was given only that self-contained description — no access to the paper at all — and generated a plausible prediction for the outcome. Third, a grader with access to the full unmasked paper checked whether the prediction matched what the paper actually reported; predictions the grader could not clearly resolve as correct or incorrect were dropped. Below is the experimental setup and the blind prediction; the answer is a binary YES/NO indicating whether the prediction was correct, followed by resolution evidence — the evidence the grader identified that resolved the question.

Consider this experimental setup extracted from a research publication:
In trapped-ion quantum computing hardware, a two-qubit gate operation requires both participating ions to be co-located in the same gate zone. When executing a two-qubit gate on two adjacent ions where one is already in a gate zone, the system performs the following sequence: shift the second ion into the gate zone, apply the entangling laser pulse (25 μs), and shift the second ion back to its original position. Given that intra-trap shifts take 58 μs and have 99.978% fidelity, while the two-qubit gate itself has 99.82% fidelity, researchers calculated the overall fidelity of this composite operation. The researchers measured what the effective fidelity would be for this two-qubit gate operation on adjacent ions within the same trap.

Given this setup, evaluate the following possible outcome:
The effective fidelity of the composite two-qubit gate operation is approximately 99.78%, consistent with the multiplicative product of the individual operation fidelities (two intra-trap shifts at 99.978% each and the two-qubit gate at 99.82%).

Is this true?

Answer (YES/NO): YES